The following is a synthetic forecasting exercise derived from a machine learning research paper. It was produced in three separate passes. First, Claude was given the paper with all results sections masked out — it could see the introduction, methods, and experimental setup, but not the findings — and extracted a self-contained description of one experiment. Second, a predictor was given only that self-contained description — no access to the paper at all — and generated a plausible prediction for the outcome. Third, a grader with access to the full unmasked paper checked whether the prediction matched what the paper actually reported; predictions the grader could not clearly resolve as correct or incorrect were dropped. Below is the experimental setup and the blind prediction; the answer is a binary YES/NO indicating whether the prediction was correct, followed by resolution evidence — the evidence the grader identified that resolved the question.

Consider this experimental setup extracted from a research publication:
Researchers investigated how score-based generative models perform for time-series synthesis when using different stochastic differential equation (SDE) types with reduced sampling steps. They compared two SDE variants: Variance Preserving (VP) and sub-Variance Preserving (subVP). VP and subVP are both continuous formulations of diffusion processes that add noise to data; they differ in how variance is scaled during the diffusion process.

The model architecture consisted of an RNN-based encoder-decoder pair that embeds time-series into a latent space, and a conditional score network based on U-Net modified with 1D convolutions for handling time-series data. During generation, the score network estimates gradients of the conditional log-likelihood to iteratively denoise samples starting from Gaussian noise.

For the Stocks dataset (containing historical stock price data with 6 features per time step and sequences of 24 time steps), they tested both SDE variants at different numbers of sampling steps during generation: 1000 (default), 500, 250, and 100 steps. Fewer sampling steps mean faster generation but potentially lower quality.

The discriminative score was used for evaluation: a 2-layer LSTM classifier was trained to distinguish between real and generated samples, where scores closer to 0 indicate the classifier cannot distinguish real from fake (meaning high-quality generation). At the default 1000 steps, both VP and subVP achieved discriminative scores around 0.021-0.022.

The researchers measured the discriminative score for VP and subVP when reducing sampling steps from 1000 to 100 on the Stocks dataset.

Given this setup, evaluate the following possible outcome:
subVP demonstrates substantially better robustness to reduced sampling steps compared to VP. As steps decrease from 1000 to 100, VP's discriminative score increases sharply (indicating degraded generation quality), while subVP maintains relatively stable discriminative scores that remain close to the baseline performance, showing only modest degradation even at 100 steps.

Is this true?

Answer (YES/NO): YES